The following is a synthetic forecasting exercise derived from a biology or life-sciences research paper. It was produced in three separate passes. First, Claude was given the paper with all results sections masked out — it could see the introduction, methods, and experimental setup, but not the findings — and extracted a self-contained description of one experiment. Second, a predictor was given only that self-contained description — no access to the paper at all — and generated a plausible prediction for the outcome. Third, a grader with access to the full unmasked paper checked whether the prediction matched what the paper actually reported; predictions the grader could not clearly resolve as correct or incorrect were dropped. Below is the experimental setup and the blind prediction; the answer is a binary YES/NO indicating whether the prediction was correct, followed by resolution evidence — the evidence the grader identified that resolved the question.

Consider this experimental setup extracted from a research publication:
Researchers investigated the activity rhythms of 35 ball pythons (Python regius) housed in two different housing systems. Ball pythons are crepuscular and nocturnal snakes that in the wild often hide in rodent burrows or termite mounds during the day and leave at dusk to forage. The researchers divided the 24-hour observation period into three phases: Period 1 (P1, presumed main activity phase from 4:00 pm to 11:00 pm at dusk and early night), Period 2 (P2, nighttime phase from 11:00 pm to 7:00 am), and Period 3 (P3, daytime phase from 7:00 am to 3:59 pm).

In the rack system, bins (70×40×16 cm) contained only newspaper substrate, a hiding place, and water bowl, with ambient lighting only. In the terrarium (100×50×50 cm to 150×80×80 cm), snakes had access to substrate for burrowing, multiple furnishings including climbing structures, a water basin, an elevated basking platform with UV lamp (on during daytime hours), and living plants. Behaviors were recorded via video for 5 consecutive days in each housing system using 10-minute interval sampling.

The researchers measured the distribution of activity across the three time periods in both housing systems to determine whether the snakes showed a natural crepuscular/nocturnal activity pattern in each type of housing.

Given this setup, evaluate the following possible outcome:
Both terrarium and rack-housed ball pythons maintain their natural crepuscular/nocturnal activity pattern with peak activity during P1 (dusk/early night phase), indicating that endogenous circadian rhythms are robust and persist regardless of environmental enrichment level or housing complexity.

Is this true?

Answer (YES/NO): NO